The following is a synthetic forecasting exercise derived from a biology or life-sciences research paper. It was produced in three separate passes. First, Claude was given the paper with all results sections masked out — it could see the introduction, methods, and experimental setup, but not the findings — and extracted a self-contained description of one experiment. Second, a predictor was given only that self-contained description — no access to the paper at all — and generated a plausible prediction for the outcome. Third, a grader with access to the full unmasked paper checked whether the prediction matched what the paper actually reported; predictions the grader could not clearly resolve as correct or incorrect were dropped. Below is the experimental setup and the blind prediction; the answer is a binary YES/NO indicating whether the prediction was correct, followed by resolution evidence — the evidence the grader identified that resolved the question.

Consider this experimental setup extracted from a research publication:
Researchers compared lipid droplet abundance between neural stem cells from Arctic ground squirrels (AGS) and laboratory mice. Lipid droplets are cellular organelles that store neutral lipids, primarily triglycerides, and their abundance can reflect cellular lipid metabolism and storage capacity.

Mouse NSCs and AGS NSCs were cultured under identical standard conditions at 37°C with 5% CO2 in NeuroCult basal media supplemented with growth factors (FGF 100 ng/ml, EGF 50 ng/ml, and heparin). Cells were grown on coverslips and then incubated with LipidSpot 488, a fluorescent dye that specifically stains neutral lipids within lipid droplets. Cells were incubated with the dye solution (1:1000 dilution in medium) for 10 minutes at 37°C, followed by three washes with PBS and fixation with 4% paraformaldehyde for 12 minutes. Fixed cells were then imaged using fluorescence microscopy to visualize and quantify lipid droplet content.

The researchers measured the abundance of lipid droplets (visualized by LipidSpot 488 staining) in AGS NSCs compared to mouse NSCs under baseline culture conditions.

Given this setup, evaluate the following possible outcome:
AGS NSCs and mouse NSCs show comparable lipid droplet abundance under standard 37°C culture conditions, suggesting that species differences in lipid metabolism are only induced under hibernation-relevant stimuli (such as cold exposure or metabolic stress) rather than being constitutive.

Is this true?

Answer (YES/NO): NO